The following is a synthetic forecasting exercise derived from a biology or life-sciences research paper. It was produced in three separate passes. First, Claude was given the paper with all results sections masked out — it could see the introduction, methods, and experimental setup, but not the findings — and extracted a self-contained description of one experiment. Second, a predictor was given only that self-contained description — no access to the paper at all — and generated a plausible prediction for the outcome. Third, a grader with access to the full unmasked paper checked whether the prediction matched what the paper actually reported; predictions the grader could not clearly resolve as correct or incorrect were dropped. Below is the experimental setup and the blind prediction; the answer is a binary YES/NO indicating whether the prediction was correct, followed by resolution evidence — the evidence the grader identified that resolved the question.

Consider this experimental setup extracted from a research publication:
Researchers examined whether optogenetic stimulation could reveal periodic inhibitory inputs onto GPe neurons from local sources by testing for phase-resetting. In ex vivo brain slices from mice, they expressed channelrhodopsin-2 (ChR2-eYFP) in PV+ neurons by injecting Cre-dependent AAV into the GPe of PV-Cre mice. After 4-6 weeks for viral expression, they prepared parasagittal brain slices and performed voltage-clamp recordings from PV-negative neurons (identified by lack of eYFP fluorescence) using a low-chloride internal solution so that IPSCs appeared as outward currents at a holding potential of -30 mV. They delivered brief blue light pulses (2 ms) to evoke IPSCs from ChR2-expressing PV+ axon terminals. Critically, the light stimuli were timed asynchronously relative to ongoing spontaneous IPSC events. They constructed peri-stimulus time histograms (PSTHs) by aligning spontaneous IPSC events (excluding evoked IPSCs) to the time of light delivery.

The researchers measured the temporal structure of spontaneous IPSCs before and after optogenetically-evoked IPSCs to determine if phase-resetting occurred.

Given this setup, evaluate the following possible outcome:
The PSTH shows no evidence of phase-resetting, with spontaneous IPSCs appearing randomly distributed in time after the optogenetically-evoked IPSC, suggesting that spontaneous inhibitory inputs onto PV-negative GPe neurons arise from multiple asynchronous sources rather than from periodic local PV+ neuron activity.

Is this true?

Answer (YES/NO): NO